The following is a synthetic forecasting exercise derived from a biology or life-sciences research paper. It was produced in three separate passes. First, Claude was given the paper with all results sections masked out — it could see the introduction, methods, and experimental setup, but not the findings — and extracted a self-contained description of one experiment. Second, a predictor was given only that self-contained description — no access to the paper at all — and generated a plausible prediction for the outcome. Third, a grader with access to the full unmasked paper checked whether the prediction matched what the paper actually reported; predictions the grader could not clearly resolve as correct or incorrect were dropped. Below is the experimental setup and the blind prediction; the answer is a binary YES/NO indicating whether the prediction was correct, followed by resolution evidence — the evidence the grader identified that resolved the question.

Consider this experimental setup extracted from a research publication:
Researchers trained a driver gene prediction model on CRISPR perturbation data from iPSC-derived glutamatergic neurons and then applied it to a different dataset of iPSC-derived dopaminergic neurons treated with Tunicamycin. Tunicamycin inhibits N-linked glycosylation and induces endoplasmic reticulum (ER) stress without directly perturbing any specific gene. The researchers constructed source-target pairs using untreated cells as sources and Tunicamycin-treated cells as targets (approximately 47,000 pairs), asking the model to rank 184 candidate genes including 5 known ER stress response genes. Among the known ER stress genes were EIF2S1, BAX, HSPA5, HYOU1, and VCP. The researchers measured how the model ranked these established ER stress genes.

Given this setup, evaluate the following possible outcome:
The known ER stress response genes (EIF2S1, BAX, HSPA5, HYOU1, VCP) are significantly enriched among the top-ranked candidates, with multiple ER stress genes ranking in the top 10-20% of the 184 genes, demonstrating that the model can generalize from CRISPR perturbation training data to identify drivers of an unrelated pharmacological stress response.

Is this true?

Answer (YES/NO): YES